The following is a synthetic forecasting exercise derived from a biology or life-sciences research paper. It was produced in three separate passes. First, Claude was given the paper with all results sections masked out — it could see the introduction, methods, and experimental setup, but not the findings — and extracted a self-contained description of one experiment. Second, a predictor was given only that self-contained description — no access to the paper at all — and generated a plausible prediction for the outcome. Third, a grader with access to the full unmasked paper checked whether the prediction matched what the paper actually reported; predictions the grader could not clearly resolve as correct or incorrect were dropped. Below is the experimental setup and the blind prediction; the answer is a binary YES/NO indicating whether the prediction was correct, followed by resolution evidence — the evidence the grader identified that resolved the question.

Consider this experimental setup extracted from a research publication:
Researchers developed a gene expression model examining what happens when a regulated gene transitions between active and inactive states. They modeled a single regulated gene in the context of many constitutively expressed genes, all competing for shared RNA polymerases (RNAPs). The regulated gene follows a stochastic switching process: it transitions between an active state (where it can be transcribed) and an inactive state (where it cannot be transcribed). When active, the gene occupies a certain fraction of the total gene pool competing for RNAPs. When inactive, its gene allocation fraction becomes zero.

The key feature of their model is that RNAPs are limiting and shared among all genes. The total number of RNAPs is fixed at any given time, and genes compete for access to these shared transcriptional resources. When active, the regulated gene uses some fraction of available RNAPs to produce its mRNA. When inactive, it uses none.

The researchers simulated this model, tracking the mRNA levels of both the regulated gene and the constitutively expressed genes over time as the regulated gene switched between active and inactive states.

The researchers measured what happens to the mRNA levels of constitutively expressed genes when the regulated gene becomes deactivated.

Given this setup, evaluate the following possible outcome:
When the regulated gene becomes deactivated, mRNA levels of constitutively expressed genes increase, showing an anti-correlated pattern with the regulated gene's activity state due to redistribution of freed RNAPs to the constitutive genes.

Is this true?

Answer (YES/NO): YES